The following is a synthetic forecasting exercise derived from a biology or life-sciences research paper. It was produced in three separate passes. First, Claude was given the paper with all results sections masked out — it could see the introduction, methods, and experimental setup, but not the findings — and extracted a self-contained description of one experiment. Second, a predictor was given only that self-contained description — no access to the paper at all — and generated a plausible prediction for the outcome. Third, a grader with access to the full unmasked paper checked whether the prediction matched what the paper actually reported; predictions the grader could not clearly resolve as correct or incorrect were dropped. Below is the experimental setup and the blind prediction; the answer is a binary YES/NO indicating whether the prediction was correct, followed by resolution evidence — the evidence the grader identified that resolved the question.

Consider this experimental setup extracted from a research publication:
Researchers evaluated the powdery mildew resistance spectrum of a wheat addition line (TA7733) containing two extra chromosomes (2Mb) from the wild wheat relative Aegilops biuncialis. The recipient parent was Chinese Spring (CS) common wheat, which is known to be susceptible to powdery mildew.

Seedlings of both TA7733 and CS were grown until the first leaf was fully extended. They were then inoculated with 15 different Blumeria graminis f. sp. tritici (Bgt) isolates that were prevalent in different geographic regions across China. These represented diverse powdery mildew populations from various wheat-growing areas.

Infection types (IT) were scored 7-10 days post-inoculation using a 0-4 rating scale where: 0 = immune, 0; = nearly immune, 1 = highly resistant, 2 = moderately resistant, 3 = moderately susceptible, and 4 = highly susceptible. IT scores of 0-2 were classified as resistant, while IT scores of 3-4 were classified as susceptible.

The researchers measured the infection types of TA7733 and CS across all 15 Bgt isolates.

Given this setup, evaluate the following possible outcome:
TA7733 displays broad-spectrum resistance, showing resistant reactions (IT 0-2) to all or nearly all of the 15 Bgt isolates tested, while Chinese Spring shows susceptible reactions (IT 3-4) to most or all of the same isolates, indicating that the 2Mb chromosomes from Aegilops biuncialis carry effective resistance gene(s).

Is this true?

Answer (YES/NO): YES